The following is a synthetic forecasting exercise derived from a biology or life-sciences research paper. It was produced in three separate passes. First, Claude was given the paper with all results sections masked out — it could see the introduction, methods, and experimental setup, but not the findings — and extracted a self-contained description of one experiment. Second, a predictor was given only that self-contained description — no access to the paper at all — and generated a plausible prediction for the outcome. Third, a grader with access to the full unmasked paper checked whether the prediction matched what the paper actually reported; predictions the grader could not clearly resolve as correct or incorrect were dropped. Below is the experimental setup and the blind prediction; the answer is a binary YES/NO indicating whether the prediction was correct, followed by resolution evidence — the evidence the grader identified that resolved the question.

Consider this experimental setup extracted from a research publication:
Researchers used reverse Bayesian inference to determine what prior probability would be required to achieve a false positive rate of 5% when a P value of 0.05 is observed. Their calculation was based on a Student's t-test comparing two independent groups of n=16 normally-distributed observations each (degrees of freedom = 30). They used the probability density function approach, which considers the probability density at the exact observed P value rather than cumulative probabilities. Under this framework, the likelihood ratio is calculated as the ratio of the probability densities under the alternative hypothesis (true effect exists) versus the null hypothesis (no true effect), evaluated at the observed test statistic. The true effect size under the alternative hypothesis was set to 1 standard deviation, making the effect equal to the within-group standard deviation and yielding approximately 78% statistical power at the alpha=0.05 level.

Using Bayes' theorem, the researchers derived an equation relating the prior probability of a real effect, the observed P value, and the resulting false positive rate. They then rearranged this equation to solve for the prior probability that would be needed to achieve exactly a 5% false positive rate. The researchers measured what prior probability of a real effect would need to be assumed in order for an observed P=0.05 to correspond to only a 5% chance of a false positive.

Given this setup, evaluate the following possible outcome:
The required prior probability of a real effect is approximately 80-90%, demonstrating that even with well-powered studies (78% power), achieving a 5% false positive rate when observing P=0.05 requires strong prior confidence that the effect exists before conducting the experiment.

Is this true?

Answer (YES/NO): YES